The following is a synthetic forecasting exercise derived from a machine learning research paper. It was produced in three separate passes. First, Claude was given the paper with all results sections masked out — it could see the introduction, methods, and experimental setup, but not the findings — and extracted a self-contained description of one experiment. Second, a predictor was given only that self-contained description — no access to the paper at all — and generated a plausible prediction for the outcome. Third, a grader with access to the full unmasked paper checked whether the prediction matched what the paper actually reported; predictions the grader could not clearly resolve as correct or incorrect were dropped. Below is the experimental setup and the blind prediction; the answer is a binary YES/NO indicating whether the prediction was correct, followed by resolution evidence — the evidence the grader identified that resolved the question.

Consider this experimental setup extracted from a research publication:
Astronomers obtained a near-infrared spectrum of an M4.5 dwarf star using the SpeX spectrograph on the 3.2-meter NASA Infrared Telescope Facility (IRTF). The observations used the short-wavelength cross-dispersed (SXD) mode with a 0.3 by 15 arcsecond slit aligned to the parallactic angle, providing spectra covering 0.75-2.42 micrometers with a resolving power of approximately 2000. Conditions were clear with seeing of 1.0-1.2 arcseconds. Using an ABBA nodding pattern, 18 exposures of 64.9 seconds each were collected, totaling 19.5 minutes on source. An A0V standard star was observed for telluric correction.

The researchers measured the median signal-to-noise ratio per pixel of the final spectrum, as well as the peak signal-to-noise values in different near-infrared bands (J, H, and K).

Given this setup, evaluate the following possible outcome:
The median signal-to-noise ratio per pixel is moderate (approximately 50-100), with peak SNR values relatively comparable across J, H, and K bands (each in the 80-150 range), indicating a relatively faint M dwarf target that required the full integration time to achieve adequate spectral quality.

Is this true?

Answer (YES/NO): YES